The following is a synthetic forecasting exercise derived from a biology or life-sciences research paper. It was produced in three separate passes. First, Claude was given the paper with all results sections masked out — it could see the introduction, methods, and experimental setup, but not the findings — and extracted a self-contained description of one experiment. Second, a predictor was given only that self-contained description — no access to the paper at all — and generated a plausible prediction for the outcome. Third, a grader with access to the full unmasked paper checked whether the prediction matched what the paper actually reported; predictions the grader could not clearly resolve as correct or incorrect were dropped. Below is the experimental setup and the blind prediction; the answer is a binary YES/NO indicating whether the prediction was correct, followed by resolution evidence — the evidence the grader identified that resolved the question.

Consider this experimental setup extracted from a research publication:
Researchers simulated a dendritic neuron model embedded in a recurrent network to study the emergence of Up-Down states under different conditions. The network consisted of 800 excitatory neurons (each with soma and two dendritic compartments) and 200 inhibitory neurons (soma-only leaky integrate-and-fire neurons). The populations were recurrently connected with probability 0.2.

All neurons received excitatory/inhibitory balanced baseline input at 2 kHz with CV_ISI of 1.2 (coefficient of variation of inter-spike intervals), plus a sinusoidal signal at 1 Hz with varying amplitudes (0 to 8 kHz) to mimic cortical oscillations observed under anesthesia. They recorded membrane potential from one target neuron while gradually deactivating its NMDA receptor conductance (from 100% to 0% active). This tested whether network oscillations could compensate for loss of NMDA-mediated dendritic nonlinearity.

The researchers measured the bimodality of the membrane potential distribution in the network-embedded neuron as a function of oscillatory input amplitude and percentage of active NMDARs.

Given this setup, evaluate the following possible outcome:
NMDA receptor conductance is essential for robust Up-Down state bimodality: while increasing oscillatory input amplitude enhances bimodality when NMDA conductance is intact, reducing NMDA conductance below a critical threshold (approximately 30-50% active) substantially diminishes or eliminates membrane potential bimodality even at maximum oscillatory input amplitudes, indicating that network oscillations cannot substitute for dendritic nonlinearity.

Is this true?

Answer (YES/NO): NO